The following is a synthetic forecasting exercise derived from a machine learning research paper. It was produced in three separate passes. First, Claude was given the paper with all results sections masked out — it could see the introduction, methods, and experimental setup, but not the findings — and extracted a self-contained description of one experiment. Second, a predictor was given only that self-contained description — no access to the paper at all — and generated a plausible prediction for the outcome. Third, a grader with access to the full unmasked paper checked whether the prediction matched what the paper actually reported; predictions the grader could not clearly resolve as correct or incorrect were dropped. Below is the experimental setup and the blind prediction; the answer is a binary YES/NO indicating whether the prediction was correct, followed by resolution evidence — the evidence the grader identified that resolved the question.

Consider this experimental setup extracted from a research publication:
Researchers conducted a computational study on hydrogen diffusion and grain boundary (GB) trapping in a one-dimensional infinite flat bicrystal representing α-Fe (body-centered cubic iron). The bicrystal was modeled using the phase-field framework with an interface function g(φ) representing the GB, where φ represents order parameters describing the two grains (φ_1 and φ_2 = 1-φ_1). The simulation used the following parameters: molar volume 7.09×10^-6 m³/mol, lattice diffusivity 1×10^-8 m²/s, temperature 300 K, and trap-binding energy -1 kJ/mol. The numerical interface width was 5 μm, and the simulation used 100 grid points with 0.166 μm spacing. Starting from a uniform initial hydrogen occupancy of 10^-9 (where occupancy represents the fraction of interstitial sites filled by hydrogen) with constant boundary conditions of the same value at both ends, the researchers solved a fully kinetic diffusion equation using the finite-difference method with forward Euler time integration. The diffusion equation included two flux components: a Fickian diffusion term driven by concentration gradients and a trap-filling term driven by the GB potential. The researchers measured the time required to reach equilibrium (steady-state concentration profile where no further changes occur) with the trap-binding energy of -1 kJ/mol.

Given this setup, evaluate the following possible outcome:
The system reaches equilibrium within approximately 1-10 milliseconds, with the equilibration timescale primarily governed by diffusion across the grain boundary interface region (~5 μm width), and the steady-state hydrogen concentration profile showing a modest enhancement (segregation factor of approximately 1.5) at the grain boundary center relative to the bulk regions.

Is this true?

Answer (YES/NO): NO